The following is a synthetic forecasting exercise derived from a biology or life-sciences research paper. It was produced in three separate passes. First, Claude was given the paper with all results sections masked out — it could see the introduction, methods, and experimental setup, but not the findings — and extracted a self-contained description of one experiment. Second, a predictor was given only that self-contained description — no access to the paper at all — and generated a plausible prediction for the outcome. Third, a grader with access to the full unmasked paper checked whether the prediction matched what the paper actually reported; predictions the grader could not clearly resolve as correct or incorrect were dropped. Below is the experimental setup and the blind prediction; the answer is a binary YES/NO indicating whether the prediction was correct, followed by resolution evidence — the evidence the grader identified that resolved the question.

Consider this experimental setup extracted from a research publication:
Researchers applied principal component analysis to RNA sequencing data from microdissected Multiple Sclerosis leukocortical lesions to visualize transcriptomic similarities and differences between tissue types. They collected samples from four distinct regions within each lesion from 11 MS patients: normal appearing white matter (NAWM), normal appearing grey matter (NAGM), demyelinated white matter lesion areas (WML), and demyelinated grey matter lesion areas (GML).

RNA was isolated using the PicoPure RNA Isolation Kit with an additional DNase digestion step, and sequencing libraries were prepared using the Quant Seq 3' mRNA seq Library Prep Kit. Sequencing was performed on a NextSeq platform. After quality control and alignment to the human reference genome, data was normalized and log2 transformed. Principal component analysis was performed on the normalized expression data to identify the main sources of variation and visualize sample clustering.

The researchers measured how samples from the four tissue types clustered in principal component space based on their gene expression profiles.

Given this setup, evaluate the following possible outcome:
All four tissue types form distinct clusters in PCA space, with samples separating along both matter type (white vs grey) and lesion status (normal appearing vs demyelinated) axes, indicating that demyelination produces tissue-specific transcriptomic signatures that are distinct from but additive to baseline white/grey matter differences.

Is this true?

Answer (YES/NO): NO